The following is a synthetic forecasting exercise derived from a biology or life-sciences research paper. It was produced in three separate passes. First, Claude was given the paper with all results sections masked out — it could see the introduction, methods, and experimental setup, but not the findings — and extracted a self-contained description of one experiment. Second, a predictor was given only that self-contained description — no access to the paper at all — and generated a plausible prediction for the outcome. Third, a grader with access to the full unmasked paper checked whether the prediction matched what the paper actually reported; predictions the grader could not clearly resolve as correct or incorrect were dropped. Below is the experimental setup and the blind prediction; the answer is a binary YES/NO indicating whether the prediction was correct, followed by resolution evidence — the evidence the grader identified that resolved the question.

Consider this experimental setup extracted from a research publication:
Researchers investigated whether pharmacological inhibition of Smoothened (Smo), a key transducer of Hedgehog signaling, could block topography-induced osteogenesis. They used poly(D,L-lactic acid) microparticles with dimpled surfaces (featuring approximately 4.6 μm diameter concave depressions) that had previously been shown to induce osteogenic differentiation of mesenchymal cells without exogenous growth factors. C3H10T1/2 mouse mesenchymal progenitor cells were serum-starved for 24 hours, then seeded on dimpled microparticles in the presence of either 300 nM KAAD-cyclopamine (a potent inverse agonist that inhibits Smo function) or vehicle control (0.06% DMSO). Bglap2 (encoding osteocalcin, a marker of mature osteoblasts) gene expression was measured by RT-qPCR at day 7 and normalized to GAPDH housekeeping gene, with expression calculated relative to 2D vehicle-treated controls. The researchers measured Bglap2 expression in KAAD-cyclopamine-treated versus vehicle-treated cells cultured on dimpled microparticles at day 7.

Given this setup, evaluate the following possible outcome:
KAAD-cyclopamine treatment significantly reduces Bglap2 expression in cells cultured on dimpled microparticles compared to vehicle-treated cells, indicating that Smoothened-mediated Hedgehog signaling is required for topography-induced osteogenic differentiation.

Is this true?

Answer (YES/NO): YES